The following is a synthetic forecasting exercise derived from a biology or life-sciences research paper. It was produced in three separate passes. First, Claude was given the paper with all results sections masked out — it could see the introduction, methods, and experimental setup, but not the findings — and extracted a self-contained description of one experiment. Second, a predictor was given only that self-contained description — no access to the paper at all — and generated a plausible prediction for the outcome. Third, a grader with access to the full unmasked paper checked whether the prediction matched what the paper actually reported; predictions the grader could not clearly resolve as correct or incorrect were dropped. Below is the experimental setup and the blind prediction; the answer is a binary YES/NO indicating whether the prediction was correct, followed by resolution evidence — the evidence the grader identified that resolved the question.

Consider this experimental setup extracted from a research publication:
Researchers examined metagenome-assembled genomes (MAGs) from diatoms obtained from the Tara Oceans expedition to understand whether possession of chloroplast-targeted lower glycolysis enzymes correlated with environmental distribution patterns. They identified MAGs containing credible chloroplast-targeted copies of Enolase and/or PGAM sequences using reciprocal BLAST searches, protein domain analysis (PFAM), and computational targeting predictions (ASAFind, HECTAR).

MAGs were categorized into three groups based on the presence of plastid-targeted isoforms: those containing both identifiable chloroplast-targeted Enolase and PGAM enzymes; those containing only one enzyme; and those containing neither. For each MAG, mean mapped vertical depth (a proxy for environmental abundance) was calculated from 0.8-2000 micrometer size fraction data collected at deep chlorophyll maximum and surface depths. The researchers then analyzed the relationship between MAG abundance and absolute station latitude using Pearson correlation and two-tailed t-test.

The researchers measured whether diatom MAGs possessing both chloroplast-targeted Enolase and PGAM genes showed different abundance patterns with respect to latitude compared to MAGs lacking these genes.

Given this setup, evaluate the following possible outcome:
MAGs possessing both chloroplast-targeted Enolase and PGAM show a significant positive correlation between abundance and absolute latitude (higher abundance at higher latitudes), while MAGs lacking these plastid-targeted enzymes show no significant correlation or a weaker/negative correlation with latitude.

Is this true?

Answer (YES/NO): YES